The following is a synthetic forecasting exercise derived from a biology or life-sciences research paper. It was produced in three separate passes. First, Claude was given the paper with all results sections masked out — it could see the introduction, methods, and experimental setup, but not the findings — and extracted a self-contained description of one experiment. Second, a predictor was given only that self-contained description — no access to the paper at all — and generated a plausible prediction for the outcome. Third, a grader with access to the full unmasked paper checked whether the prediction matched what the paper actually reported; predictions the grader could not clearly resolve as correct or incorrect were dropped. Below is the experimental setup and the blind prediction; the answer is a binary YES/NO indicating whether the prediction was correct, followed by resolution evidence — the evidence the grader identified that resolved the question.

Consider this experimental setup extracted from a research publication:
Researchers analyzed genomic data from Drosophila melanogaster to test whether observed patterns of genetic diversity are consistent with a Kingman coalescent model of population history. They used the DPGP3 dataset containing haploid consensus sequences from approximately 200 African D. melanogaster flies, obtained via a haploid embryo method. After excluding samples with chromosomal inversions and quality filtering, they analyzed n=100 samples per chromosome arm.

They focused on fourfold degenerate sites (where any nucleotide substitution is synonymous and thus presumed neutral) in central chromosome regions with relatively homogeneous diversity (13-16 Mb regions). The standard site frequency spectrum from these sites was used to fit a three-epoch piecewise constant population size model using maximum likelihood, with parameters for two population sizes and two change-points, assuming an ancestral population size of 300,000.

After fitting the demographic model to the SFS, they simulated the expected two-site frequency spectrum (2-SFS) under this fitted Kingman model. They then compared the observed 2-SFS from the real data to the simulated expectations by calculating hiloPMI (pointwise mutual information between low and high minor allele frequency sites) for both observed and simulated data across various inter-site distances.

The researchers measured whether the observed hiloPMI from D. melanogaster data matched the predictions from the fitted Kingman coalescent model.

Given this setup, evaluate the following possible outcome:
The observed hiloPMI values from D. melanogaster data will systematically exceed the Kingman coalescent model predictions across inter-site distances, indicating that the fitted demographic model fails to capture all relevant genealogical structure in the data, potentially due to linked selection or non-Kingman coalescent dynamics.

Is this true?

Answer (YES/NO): YES